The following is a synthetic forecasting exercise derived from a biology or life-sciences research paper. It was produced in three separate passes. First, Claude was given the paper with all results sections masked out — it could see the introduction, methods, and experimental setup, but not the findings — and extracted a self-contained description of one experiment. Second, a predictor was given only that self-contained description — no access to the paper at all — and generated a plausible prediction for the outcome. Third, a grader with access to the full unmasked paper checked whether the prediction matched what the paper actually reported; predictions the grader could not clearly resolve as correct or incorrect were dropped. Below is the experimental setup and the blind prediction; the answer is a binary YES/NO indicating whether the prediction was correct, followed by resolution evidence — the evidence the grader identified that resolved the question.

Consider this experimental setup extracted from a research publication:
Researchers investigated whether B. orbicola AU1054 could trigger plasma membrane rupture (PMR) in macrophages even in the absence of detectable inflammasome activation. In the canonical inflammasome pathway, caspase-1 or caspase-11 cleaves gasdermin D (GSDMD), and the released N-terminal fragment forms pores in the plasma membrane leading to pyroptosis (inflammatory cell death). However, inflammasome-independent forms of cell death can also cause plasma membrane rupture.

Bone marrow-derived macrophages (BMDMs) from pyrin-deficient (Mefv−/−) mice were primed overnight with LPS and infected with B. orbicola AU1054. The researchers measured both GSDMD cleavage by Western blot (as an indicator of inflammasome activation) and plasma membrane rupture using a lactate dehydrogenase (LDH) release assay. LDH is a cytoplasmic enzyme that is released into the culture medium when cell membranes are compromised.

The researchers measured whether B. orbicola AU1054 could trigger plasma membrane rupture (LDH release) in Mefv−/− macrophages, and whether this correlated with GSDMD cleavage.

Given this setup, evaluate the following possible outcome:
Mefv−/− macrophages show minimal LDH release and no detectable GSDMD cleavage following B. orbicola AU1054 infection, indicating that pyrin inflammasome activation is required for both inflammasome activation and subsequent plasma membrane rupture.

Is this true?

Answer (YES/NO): NO